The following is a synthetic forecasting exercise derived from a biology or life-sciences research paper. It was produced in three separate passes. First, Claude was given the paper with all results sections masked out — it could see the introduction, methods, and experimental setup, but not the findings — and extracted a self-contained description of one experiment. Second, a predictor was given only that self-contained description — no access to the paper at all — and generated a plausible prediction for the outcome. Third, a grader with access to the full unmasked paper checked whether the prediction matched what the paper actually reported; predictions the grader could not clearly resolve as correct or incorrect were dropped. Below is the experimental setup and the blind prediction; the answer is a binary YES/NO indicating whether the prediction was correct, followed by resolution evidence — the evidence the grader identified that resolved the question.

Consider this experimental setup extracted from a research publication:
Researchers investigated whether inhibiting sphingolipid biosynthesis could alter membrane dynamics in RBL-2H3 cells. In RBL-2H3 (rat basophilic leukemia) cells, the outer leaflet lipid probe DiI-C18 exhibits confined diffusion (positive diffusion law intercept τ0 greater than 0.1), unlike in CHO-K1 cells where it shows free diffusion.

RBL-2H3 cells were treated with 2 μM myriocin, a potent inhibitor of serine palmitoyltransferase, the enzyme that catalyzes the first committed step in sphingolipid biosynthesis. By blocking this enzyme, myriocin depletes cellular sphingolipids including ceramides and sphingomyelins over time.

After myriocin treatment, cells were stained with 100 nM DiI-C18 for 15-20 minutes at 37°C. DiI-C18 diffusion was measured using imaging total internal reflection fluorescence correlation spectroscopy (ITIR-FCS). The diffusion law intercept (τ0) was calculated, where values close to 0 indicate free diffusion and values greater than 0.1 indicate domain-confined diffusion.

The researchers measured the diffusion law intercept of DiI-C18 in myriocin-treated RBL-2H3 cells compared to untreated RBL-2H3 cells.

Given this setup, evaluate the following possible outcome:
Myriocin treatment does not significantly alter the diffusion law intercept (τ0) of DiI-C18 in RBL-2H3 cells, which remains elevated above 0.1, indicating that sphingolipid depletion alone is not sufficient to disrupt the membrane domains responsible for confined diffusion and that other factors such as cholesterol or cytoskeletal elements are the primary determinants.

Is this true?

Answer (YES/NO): NO